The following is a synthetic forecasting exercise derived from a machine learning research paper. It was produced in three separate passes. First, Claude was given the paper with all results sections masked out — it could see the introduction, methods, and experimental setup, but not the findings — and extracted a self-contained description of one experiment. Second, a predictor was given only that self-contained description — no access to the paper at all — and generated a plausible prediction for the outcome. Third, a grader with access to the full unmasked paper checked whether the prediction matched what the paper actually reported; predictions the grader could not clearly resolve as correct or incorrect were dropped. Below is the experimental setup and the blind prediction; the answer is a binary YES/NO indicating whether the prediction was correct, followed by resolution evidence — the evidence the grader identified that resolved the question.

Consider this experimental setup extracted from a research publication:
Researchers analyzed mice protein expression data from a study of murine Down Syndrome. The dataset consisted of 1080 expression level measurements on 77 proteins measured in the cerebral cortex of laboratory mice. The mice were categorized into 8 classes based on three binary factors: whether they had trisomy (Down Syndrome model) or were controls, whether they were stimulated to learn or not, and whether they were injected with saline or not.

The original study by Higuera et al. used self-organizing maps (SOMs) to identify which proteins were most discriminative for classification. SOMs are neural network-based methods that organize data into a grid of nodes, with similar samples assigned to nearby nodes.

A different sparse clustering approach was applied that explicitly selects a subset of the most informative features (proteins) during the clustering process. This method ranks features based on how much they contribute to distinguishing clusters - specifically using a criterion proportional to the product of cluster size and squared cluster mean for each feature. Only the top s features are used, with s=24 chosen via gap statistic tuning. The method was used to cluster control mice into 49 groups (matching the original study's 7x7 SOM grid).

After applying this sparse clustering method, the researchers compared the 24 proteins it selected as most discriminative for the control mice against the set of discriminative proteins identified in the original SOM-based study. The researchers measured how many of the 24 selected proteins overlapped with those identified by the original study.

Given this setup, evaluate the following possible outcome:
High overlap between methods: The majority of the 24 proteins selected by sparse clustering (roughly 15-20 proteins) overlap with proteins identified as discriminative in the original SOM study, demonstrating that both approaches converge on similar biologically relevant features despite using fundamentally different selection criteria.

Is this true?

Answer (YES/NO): YES